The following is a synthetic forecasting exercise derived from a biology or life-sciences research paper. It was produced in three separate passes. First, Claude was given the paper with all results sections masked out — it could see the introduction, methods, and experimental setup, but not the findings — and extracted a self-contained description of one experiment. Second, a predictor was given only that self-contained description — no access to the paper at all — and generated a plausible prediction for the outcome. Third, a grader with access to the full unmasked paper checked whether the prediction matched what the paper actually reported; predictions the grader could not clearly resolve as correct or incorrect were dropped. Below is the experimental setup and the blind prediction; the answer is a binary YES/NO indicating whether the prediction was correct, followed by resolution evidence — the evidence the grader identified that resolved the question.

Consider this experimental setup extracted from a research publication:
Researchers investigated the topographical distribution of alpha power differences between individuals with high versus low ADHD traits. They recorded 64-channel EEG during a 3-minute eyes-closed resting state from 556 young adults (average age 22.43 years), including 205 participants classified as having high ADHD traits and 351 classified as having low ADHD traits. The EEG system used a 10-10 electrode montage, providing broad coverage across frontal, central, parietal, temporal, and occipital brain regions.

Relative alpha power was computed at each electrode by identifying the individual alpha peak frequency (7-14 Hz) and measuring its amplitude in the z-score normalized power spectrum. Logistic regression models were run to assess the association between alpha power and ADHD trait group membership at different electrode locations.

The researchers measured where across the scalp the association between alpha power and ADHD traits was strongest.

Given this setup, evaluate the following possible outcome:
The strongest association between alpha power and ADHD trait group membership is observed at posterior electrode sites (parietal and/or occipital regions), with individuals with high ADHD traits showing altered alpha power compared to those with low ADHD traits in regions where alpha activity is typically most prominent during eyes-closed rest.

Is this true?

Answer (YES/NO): NO